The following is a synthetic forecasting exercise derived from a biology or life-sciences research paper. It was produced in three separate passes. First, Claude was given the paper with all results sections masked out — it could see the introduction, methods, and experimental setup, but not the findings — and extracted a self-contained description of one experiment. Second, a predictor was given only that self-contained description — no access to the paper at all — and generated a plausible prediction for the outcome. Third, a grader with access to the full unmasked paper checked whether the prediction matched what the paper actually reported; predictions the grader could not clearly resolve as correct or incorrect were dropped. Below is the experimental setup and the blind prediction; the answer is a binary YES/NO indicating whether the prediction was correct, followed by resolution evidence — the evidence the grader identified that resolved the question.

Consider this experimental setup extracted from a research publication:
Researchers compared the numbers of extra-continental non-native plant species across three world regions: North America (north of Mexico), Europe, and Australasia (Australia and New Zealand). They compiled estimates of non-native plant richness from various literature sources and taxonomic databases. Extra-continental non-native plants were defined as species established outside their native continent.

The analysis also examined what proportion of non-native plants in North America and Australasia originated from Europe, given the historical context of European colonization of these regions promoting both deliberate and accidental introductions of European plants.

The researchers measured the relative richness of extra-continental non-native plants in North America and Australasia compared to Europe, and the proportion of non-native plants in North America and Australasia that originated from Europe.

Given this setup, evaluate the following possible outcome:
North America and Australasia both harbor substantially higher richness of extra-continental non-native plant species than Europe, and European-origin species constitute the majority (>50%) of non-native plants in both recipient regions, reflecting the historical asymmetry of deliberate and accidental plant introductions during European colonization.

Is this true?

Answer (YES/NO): NO